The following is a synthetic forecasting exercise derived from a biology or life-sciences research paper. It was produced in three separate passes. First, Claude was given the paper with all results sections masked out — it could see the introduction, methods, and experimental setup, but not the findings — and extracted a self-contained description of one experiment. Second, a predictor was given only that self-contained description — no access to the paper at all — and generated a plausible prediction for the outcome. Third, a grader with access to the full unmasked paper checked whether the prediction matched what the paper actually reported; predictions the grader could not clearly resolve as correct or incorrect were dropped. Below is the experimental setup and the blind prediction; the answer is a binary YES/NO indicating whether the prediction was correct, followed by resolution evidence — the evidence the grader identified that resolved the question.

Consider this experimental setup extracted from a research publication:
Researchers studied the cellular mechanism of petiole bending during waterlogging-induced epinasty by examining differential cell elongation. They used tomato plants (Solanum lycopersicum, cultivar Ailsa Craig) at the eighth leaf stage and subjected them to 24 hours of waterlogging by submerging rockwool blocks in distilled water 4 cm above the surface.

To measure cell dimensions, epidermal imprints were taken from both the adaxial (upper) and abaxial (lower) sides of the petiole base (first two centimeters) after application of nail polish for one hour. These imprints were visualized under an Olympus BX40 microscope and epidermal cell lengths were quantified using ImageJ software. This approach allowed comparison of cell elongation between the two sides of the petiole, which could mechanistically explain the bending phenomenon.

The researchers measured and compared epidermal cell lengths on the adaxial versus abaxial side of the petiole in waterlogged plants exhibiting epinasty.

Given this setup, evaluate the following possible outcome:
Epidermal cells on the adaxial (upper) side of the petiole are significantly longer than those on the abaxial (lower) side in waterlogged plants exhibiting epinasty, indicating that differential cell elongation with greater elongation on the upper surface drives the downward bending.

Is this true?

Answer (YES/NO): YES